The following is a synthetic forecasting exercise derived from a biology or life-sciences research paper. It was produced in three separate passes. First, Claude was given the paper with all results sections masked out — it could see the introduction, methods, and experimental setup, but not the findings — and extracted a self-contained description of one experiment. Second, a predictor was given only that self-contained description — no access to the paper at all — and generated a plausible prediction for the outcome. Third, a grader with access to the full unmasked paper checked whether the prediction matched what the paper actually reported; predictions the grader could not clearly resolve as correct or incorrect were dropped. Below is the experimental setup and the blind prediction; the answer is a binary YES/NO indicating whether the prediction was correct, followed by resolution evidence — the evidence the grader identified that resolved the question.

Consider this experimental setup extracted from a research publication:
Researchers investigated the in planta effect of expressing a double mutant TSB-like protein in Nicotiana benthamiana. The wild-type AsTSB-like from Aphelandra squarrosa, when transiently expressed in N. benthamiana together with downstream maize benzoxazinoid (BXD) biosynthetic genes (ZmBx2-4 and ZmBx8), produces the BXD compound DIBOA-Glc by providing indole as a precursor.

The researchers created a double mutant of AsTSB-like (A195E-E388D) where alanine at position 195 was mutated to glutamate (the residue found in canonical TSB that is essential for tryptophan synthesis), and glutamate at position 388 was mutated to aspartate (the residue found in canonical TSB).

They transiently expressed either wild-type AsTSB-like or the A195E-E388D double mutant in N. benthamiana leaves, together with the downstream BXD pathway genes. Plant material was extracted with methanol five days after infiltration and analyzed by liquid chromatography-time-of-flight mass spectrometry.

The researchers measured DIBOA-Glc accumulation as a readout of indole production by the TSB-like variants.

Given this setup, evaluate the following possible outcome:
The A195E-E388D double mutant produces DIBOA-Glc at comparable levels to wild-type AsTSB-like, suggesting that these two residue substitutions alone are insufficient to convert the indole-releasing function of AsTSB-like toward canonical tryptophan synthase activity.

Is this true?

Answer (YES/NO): NO